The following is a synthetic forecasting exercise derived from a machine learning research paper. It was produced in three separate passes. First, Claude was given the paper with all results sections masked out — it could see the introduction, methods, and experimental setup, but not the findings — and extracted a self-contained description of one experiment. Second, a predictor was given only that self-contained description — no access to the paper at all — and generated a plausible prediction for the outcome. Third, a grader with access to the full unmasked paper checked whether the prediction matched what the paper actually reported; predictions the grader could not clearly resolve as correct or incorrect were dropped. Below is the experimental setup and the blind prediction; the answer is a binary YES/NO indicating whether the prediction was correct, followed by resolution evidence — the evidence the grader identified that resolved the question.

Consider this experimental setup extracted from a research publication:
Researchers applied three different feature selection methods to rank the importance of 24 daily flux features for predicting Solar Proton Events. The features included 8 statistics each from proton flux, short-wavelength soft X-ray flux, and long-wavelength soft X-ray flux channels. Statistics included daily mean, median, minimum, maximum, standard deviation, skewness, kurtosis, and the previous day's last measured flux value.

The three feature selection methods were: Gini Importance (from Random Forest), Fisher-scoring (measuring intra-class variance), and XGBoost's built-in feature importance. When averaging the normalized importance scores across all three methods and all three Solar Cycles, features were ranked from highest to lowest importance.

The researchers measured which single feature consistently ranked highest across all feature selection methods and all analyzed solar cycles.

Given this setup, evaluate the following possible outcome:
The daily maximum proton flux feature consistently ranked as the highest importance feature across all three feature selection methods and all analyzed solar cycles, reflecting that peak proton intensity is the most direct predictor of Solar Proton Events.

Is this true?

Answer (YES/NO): NO